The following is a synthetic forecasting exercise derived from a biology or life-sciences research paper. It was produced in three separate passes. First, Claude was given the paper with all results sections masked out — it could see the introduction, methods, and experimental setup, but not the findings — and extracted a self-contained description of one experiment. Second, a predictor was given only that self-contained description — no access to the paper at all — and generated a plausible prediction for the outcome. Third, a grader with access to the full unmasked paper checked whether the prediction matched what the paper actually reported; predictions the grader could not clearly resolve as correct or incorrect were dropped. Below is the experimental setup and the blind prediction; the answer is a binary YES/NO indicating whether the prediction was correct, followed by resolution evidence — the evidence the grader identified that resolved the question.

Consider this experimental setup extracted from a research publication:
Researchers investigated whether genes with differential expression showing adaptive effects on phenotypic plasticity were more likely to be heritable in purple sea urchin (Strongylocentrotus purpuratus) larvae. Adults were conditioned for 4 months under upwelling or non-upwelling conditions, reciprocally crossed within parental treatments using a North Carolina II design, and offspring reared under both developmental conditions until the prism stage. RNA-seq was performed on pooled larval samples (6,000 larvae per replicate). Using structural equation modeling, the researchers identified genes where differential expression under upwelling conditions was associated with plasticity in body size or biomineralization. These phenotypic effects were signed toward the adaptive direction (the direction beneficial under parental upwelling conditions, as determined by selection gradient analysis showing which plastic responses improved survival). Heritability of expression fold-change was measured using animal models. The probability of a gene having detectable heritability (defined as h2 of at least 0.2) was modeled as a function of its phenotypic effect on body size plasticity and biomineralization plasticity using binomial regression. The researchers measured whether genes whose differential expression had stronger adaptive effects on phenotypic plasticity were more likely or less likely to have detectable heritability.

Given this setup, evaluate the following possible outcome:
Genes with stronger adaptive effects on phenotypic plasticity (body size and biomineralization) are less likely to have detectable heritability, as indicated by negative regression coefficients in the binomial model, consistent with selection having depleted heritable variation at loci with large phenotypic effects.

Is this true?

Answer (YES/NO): YES